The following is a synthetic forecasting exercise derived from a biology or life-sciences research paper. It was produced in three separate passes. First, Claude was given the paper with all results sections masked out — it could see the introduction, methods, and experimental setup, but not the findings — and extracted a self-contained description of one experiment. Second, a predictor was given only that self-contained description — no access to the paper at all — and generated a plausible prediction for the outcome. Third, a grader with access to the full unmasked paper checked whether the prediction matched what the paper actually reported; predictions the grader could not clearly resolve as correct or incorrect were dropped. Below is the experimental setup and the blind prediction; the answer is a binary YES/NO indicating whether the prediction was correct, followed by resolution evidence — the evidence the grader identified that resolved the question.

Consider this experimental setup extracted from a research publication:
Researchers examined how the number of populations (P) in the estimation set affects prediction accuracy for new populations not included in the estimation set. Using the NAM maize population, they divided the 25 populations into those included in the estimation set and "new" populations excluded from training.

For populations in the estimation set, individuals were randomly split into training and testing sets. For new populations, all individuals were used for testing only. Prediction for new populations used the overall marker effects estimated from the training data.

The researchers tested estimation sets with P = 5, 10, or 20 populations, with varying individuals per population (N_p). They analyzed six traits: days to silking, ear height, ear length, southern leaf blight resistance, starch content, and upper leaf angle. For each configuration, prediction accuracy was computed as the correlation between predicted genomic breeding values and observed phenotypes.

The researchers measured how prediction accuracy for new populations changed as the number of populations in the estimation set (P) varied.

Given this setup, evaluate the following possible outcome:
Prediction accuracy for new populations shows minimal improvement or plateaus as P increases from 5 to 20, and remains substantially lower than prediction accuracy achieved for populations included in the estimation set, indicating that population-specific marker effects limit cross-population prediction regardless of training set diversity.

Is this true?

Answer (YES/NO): NO